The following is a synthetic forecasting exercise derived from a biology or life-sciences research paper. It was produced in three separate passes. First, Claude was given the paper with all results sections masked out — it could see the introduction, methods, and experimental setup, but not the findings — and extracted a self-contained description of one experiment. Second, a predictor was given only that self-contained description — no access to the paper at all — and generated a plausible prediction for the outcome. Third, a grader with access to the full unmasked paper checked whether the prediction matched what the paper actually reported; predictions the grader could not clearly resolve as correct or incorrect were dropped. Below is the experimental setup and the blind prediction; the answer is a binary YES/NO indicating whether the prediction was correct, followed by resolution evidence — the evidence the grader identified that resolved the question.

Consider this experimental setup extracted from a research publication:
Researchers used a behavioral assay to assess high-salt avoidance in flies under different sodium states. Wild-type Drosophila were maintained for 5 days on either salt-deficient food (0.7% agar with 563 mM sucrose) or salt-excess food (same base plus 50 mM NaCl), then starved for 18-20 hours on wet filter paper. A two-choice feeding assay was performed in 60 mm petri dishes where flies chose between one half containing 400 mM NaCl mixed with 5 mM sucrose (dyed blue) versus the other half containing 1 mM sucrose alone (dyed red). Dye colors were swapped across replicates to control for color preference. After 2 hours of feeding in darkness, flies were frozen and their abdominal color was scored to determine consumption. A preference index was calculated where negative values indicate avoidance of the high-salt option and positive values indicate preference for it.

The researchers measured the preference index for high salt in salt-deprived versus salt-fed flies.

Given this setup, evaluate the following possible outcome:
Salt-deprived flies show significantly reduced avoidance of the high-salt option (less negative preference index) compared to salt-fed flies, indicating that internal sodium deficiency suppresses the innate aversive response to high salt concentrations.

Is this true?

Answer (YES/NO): YES